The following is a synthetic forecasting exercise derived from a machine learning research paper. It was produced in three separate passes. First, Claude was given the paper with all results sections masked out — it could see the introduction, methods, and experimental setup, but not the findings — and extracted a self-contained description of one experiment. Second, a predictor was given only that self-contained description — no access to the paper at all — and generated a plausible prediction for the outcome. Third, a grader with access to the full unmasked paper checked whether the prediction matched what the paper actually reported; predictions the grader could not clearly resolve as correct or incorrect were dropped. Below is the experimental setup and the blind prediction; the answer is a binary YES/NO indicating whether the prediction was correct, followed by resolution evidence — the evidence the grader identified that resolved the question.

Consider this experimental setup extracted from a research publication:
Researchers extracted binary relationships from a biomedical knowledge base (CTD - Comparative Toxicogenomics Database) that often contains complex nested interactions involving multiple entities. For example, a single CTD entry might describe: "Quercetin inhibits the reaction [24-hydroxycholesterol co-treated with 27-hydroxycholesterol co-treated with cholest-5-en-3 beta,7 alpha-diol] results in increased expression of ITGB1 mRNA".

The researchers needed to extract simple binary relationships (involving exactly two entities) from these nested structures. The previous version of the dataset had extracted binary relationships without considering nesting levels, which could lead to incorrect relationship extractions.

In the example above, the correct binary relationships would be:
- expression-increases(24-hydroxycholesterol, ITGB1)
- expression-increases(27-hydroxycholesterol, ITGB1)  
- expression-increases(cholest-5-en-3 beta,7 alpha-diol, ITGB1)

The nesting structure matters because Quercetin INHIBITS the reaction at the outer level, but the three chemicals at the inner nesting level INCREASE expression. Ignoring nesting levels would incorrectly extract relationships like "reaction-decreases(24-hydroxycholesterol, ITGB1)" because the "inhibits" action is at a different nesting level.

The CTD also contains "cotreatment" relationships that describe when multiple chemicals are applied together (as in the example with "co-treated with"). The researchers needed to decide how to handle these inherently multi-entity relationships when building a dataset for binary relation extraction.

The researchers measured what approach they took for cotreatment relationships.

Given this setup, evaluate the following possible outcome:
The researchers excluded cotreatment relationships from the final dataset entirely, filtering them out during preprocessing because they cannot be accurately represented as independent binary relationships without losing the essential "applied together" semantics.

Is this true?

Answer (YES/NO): YES